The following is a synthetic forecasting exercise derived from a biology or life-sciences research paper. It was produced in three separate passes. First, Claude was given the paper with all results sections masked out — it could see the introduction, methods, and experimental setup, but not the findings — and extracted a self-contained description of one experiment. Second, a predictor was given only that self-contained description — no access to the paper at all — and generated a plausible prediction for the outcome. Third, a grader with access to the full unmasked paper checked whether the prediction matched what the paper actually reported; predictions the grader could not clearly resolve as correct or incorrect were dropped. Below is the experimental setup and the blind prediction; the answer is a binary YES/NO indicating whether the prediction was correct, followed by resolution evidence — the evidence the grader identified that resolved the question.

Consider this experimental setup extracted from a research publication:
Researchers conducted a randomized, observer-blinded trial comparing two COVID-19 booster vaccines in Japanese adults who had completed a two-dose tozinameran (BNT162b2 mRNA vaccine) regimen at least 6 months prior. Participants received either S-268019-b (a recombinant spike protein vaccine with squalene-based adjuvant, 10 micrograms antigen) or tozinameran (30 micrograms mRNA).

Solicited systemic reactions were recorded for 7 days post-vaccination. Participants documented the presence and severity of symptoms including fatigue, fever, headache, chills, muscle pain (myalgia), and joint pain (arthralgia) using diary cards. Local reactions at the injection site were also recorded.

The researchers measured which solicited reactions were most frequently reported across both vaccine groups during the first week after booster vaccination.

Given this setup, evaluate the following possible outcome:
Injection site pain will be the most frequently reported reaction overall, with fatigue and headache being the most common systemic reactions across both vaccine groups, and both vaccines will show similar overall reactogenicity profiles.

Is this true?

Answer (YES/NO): NO